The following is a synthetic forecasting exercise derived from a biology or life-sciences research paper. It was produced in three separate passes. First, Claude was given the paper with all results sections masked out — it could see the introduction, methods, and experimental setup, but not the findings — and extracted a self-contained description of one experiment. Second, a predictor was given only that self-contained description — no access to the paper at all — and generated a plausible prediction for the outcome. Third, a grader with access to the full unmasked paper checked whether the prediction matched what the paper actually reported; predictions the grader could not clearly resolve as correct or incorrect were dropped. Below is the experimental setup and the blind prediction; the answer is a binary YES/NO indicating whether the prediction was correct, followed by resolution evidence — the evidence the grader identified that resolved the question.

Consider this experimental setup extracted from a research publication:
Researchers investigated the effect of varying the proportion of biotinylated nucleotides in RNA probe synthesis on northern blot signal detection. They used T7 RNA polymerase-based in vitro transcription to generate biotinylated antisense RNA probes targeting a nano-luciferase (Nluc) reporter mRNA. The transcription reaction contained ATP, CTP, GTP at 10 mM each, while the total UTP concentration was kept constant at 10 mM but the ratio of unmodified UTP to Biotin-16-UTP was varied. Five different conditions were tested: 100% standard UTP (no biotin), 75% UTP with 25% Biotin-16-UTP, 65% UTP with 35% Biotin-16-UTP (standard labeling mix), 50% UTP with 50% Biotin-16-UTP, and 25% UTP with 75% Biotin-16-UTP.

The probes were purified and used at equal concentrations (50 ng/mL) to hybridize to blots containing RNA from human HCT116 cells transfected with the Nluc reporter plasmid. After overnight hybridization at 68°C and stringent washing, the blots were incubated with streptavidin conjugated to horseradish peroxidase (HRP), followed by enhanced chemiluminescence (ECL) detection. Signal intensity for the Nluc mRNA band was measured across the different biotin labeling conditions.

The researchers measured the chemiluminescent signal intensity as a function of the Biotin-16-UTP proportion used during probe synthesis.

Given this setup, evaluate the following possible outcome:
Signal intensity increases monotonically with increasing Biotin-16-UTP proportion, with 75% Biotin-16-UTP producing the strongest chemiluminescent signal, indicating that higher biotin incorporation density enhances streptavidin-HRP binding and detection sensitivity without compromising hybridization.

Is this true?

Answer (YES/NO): YES